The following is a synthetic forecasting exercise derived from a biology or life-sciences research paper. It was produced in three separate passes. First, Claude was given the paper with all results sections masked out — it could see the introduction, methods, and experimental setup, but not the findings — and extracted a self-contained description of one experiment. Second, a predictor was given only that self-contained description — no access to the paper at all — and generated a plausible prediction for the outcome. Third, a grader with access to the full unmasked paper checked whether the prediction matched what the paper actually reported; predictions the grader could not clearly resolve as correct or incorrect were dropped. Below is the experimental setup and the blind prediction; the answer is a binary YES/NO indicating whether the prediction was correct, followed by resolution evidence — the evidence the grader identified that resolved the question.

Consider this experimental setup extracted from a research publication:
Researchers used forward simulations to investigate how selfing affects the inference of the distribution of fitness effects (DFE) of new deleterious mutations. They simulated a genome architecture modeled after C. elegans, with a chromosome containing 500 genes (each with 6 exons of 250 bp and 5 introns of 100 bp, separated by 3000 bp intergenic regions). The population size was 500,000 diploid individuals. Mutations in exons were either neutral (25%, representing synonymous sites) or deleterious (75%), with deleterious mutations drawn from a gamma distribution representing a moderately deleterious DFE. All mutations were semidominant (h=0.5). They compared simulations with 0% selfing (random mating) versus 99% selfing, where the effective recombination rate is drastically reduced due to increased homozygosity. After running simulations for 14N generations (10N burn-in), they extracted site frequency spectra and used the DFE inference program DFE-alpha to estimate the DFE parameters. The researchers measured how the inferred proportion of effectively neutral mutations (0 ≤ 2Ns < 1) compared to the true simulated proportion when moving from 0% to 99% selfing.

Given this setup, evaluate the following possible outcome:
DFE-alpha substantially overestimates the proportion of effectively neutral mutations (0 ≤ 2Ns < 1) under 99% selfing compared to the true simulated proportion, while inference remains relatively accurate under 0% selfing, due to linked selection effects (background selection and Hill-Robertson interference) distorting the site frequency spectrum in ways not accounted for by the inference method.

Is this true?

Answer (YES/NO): YES